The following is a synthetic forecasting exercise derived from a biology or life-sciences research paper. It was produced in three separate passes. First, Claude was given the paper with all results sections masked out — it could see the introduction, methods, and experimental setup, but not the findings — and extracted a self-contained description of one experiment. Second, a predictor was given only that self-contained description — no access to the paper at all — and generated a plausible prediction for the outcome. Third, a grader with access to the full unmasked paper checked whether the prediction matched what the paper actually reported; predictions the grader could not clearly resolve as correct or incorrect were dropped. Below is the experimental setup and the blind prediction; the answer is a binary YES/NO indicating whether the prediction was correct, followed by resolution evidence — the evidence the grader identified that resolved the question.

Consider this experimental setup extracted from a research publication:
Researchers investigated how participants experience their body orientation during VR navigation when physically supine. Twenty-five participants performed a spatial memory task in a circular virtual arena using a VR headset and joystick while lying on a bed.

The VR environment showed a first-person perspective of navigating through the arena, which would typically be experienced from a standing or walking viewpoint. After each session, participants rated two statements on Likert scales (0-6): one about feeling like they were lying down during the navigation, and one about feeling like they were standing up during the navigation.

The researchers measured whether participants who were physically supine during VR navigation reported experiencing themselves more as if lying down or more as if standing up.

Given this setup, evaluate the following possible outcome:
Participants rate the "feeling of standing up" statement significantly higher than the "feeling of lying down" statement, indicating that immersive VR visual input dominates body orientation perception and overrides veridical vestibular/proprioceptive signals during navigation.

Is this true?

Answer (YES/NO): NO